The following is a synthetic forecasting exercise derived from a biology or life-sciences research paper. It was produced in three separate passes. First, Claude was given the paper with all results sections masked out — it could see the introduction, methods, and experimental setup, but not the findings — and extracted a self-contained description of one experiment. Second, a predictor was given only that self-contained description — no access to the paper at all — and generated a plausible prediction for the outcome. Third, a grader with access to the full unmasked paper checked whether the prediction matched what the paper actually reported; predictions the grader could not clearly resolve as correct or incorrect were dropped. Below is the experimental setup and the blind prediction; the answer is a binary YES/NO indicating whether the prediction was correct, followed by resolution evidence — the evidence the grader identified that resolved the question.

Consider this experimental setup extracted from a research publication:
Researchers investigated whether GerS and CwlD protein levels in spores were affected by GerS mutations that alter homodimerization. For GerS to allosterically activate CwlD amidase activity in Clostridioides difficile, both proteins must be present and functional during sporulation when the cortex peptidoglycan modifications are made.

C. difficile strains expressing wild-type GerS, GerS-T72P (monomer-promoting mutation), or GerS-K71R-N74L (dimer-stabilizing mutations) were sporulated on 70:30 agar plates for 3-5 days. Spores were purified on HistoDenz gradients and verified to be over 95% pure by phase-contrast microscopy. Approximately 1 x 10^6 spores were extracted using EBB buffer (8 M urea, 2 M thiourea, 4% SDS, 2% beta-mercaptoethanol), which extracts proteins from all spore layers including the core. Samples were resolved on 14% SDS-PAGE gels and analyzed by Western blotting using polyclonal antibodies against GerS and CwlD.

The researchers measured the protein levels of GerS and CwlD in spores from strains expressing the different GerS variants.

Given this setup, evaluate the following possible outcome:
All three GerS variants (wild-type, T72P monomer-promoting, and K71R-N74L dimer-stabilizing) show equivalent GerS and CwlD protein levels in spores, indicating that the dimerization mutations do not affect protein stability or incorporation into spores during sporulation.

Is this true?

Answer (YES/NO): NO